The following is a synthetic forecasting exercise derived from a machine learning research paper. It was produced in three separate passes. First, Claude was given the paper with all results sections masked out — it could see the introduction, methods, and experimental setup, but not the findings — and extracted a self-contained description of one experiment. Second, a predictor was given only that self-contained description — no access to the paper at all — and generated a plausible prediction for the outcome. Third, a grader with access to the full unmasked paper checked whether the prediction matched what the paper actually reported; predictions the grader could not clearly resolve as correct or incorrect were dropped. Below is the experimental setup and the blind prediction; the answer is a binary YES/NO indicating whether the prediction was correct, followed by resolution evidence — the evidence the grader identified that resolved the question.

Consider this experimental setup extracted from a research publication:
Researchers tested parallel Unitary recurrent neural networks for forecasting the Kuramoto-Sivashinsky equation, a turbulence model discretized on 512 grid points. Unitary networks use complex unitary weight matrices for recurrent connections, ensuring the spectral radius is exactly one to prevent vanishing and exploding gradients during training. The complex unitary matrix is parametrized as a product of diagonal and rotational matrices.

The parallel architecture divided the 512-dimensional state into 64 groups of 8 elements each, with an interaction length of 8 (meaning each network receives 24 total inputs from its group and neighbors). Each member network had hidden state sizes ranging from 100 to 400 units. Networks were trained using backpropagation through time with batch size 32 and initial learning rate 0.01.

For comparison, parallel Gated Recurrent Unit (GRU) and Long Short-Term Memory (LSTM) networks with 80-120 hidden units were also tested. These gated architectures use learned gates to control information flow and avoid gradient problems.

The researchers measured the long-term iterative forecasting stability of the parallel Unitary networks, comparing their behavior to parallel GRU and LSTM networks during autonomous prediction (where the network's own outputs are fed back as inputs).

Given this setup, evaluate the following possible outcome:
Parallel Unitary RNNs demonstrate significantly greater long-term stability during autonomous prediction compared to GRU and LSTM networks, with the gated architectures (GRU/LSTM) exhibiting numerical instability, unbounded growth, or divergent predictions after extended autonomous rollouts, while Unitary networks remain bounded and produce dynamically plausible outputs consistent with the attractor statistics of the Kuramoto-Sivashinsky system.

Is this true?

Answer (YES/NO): NO